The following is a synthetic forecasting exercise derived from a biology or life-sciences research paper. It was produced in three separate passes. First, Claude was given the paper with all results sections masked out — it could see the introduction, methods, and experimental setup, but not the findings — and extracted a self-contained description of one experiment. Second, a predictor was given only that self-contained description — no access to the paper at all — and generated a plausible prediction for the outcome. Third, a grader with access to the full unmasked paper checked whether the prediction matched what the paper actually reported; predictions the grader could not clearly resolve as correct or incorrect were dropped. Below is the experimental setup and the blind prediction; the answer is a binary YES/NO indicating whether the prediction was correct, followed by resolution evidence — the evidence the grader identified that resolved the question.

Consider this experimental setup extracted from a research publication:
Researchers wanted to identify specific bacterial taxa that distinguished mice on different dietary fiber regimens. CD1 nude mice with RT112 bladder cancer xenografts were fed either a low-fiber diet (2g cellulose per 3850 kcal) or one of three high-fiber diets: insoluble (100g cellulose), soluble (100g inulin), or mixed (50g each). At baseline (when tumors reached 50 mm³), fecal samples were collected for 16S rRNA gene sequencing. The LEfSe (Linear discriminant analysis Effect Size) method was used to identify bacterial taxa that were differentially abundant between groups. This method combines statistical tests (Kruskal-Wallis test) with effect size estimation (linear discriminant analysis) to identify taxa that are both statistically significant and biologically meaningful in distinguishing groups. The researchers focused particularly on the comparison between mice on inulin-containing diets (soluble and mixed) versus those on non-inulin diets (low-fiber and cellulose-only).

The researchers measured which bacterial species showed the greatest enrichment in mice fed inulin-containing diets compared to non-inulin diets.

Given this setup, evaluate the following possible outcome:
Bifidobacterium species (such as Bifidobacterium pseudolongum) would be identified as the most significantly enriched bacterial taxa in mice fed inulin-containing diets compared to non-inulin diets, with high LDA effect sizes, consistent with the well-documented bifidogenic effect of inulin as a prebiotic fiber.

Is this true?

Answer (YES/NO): NO